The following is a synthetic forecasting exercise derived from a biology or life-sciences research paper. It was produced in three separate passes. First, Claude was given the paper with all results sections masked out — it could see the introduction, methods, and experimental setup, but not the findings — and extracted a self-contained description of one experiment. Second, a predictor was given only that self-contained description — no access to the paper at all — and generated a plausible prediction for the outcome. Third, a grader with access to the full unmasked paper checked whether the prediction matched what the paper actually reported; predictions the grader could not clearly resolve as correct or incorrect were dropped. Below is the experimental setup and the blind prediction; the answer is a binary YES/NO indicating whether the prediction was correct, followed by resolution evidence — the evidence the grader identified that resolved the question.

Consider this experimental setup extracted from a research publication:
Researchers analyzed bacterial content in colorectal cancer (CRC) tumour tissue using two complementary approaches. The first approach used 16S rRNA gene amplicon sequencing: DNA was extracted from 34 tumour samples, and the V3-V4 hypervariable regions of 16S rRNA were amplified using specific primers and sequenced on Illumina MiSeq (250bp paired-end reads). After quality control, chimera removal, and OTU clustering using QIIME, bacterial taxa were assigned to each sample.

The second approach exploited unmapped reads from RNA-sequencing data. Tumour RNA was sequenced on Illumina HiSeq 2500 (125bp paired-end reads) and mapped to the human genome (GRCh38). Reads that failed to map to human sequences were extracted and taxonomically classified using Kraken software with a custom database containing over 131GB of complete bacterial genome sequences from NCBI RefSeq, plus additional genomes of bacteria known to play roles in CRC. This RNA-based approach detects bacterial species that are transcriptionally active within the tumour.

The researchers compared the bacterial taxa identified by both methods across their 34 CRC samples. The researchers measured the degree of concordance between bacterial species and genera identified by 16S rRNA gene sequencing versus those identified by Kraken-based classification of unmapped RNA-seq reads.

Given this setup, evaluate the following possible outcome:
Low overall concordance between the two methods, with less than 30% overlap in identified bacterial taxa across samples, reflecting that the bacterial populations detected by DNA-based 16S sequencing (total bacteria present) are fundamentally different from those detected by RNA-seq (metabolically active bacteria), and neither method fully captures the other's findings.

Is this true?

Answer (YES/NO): NO